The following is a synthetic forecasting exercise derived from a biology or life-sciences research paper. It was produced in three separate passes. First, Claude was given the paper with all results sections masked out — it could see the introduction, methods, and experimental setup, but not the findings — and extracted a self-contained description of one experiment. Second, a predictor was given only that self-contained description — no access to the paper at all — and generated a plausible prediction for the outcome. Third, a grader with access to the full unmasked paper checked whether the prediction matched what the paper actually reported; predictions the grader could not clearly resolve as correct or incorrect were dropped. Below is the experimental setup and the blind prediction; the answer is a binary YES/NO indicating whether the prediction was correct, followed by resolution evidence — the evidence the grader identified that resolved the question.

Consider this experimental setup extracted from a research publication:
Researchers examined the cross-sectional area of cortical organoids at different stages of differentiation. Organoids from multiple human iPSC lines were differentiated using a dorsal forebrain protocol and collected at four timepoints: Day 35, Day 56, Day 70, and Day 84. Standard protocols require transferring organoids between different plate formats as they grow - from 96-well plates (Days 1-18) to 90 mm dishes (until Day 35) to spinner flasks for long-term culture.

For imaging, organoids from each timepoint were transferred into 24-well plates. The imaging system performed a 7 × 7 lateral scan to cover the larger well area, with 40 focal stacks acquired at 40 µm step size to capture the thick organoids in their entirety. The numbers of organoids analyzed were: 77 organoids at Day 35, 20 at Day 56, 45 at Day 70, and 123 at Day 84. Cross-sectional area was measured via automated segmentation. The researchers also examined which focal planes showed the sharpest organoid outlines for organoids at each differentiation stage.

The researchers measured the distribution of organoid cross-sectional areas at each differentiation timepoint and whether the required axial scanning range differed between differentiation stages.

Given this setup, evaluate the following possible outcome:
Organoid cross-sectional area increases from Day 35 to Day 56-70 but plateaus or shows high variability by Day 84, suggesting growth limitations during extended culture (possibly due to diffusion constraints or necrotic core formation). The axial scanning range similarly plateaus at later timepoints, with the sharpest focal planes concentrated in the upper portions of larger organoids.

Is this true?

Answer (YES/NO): NO